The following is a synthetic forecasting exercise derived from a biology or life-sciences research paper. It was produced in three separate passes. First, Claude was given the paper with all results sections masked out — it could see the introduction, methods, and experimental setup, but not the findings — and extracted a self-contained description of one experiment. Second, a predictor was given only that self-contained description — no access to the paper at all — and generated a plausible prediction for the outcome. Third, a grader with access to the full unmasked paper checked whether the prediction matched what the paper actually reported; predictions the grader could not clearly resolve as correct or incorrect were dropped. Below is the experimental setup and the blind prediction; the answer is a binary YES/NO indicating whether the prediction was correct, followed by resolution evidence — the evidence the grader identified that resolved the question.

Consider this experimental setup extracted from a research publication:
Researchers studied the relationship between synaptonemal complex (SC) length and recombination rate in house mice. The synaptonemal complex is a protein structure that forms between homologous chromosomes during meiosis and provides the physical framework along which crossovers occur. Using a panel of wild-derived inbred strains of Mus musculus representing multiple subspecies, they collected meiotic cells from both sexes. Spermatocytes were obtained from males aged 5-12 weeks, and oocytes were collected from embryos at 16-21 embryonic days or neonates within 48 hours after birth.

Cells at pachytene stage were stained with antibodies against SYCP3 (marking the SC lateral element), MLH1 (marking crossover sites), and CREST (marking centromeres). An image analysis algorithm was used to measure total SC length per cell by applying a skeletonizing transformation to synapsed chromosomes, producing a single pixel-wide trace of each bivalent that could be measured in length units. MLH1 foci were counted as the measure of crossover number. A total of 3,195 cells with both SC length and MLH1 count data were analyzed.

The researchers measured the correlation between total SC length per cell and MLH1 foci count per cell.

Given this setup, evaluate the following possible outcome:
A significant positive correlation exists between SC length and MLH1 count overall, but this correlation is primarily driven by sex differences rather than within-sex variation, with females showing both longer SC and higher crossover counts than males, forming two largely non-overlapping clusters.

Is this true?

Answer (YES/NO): NO